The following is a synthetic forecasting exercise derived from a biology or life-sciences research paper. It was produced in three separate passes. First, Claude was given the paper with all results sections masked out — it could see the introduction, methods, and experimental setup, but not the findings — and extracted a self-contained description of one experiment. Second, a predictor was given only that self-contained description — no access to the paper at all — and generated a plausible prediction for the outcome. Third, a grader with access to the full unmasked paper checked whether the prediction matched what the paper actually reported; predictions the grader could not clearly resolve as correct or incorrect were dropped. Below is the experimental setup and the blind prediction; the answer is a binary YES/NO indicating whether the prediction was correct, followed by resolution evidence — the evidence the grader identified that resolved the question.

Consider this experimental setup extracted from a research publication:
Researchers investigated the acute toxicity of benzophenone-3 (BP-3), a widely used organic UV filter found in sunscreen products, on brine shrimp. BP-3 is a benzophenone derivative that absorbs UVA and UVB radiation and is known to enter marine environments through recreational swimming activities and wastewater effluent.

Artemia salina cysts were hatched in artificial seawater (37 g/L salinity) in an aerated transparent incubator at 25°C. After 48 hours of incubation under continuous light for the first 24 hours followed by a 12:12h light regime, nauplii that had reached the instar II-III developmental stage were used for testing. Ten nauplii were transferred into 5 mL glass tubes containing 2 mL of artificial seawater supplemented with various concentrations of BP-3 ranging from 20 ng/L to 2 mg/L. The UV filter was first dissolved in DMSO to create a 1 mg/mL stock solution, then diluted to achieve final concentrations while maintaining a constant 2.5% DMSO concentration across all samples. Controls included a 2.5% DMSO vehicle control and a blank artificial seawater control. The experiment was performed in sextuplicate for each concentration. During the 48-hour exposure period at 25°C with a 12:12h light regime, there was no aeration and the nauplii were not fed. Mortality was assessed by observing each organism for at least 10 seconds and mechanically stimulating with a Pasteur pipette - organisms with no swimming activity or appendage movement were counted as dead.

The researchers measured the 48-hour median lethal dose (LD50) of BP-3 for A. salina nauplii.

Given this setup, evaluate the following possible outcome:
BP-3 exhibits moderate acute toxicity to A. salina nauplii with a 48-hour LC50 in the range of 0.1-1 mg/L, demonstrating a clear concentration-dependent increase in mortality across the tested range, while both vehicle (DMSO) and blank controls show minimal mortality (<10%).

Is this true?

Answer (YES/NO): NO